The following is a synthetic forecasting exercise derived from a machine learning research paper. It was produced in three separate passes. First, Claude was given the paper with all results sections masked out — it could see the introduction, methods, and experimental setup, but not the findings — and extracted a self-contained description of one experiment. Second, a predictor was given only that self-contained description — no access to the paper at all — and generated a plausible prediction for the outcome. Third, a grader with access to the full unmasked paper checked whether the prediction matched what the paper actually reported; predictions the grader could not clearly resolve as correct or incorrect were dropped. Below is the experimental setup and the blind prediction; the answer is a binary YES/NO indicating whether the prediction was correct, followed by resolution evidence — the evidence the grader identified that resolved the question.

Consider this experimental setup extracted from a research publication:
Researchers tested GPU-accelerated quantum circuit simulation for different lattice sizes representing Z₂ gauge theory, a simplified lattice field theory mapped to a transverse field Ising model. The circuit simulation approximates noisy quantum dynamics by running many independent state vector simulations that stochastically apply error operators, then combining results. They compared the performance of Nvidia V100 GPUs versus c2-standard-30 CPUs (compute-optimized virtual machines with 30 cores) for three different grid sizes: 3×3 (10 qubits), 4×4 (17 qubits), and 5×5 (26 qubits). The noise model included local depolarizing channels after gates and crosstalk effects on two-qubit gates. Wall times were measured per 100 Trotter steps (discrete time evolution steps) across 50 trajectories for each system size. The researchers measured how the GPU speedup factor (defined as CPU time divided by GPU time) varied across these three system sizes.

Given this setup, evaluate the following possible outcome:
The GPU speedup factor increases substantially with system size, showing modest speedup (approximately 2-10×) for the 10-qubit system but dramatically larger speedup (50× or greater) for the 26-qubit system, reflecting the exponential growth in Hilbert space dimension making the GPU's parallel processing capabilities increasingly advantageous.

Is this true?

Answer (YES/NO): NO